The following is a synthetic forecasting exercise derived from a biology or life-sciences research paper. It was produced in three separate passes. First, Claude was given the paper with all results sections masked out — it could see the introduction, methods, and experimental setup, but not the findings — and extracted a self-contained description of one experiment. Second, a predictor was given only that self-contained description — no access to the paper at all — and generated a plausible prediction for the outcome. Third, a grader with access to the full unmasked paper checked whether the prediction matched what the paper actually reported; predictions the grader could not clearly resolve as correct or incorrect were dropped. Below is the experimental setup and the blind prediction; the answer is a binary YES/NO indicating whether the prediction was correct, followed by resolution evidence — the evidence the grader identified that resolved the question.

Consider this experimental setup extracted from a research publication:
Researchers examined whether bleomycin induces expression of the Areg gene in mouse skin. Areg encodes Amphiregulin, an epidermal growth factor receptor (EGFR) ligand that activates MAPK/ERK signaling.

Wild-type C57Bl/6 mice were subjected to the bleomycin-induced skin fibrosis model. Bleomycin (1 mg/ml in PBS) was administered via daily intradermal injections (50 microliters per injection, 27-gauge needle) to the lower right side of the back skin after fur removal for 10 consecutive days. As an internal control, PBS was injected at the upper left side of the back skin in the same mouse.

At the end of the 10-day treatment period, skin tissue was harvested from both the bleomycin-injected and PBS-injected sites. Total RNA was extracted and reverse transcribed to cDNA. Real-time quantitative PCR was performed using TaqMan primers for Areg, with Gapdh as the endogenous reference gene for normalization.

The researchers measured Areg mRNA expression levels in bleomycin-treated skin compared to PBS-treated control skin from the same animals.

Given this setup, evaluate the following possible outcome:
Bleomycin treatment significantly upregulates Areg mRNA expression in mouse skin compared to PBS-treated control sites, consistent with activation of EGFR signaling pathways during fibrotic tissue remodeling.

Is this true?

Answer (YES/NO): YES